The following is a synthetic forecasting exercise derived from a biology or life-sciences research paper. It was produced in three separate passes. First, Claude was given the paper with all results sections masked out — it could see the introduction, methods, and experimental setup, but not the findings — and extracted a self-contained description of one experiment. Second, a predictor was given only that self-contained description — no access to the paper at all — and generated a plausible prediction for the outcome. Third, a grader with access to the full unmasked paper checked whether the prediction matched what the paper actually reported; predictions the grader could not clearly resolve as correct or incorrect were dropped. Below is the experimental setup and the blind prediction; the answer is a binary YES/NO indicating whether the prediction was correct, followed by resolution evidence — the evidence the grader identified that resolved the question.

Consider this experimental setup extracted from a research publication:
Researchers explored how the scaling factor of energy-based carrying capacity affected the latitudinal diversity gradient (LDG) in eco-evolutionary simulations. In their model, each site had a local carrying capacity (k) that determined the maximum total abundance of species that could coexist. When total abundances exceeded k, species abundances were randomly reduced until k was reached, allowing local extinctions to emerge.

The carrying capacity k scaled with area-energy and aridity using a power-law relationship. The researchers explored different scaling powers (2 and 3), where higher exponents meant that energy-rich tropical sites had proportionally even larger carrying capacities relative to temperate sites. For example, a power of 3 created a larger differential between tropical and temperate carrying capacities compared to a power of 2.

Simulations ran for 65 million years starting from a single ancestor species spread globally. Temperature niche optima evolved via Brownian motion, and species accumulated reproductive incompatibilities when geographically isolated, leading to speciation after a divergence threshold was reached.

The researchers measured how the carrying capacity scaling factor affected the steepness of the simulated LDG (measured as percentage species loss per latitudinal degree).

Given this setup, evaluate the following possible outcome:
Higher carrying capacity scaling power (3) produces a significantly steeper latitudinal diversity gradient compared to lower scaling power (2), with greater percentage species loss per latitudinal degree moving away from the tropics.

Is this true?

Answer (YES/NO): YES